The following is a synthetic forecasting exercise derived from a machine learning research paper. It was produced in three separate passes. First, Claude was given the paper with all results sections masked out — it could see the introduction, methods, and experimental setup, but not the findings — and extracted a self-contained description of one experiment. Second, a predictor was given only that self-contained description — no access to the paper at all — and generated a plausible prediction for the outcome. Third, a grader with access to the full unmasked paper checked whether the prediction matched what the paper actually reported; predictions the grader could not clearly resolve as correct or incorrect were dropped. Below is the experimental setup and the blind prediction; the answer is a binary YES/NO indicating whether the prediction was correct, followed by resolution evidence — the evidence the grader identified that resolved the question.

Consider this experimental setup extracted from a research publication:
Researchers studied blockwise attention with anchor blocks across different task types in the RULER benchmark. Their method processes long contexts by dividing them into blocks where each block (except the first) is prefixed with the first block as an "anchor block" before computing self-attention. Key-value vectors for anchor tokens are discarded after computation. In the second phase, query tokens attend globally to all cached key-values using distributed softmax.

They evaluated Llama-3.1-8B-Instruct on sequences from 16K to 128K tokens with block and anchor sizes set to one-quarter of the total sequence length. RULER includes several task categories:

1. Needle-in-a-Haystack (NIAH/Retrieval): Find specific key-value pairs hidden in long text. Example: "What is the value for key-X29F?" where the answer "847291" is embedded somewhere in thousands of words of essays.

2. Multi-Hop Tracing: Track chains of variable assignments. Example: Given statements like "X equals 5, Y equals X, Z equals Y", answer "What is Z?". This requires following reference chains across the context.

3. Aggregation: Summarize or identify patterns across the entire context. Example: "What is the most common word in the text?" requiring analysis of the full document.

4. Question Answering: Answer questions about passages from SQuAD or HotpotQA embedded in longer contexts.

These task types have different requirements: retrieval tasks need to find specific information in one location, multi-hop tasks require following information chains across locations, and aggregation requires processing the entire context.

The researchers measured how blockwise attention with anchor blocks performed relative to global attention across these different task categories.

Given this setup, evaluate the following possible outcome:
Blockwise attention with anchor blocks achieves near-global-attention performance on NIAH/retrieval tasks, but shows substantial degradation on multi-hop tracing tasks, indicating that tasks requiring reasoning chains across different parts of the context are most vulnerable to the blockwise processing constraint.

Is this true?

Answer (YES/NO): YES